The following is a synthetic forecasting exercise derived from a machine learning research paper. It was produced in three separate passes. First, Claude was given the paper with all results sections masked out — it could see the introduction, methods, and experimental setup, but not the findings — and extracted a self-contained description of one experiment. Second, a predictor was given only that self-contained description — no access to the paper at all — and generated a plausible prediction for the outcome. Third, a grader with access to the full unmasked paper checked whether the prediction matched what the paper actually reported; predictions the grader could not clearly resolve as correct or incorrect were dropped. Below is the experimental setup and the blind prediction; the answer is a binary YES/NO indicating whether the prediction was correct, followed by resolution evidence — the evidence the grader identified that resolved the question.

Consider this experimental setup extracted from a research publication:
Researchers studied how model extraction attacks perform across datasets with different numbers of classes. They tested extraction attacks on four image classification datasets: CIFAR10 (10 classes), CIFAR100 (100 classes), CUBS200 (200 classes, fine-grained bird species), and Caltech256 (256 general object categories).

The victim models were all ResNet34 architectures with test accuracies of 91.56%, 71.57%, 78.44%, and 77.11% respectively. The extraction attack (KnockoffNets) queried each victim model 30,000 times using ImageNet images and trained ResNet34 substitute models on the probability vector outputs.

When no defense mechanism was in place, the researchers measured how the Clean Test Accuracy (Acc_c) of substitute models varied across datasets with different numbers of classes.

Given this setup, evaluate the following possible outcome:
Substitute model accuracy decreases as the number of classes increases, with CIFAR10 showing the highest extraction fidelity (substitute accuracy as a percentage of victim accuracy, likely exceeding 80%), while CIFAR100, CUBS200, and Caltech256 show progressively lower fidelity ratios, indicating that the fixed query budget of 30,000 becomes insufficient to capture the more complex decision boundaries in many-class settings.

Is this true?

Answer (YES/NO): NO